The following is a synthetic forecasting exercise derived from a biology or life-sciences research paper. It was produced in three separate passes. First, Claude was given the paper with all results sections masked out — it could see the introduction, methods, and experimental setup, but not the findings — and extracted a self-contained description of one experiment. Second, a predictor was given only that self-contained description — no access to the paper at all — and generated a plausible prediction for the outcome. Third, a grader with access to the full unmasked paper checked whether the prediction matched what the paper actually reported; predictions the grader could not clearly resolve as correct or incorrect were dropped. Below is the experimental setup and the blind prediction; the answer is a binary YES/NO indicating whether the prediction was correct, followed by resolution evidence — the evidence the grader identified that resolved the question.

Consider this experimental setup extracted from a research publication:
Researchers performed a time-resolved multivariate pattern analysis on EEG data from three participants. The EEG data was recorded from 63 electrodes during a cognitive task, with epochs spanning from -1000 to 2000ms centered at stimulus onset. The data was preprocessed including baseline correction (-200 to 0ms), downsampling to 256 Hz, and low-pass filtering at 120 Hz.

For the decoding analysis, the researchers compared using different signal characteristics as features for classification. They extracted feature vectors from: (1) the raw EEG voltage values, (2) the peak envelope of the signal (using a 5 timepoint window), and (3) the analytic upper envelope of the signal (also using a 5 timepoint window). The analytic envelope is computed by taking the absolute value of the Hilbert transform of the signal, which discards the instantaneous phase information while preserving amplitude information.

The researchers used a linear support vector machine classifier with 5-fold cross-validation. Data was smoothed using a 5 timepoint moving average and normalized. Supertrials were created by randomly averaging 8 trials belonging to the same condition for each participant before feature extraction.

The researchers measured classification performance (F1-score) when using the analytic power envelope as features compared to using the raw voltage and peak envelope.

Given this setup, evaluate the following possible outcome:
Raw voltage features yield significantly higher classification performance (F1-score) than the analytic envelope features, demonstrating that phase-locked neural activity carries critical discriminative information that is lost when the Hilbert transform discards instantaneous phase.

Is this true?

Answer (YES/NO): YES